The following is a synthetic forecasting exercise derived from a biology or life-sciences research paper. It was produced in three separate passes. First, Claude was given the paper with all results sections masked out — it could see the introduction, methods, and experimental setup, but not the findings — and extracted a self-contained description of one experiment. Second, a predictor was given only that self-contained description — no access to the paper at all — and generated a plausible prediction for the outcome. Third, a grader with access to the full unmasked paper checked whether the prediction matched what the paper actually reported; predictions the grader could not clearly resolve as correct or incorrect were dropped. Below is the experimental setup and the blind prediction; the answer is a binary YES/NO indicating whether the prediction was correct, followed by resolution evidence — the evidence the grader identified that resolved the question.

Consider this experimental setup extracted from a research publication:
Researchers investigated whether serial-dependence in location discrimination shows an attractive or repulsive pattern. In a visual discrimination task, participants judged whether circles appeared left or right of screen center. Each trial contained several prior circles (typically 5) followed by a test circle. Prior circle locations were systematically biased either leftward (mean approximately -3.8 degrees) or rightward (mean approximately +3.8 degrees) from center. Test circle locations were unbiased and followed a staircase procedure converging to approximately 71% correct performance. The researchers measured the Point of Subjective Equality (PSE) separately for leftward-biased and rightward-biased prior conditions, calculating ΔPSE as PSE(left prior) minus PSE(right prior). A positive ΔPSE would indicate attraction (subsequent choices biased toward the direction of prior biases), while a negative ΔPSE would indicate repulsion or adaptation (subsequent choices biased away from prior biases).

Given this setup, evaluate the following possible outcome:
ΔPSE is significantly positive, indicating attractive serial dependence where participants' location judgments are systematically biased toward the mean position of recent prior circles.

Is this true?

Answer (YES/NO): YES